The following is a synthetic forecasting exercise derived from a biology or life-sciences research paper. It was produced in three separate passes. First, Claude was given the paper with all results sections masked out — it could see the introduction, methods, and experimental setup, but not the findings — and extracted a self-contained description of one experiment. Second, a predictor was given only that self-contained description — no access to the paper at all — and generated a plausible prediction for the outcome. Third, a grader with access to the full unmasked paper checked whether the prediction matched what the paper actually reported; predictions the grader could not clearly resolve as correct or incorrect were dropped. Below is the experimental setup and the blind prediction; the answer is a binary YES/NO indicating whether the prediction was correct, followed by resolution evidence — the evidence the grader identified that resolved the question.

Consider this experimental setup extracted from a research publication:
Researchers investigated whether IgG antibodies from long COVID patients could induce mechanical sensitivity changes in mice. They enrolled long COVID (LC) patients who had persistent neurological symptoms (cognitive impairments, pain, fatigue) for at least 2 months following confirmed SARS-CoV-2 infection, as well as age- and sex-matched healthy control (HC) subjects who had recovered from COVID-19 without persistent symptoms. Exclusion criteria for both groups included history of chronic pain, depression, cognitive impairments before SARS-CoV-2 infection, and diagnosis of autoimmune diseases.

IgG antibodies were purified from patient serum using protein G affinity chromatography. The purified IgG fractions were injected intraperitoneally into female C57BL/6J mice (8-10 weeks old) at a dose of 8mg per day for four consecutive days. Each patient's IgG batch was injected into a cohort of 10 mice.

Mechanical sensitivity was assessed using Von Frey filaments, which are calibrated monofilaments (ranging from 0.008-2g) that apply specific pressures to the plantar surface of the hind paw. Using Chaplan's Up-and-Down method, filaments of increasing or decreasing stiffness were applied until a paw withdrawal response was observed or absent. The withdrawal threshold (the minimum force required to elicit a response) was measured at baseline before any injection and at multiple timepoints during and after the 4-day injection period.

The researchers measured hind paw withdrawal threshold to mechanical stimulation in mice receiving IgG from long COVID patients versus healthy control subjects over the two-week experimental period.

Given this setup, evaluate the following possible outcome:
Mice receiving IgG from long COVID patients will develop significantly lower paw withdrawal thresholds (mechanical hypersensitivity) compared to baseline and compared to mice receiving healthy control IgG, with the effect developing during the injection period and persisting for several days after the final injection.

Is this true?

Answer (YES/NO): NO